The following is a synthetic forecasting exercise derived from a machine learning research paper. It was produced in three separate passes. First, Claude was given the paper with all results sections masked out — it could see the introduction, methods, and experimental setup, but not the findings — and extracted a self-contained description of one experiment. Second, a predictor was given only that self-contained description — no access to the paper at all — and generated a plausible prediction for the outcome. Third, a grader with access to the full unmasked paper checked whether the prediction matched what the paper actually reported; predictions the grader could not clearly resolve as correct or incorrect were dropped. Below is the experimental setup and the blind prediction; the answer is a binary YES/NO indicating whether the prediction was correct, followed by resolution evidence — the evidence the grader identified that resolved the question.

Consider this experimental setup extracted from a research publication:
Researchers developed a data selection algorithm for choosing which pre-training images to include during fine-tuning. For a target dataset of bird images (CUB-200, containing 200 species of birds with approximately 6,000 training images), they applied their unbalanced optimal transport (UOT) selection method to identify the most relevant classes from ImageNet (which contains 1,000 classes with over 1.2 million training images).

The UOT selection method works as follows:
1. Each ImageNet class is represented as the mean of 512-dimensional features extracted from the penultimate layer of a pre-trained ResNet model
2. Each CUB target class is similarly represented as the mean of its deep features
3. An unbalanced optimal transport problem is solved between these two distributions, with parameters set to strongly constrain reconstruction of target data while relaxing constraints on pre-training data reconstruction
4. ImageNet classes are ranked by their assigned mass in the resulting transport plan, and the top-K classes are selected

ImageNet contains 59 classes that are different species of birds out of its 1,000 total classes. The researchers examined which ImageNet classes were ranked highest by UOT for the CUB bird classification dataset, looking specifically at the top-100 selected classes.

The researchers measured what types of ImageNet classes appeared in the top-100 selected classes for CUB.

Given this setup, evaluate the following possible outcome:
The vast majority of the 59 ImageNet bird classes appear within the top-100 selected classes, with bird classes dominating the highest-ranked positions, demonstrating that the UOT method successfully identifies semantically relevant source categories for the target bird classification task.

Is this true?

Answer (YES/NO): YES